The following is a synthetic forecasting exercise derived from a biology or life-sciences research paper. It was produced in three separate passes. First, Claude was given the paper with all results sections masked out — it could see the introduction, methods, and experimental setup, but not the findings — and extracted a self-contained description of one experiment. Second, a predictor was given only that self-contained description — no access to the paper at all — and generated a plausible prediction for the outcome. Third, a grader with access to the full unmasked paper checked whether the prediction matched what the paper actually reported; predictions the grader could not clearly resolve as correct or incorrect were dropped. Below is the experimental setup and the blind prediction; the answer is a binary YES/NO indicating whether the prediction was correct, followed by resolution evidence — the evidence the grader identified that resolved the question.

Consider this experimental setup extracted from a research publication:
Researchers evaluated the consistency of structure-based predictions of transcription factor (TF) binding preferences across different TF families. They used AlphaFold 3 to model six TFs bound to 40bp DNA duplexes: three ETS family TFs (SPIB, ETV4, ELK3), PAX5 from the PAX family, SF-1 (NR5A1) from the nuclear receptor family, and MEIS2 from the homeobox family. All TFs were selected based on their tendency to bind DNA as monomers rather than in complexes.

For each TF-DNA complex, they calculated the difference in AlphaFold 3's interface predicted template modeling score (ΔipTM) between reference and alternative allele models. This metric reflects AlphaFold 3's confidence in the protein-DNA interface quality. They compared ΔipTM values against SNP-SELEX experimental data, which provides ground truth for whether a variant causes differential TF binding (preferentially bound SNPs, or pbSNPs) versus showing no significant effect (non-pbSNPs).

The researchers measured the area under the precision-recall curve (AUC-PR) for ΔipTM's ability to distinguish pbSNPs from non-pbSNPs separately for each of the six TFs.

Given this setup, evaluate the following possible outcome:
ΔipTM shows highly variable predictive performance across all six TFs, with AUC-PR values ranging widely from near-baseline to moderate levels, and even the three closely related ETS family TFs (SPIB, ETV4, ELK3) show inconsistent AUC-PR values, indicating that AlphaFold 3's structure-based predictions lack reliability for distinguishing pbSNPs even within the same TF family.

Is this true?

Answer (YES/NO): NO